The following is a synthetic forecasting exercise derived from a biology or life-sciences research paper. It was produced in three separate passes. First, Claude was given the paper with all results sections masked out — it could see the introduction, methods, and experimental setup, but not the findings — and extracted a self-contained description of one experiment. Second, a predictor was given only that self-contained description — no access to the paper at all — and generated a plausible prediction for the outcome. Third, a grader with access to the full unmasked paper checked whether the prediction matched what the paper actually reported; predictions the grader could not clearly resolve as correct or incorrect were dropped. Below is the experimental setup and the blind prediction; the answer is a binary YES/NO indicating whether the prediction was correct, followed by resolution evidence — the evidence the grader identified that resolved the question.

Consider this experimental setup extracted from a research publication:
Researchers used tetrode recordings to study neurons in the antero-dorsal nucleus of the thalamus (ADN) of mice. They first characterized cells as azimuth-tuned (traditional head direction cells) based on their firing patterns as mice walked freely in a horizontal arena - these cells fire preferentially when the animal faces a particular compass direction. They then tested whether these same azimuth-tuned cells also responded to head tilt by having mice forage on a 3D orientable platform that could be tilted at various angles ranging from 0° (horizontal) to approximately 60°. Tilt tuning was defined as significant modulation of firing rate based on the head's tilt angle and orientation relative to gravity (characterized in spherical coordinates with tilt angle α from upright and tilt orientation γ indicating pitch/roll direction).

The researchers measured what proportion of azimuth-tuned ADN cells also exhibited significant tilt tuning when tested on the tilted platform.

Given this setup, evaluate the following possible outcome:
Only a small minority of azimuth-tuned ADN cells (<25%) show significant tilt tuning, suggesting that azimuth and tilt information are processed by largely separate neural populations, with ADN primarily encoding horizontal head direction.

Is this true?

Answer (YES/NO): NO